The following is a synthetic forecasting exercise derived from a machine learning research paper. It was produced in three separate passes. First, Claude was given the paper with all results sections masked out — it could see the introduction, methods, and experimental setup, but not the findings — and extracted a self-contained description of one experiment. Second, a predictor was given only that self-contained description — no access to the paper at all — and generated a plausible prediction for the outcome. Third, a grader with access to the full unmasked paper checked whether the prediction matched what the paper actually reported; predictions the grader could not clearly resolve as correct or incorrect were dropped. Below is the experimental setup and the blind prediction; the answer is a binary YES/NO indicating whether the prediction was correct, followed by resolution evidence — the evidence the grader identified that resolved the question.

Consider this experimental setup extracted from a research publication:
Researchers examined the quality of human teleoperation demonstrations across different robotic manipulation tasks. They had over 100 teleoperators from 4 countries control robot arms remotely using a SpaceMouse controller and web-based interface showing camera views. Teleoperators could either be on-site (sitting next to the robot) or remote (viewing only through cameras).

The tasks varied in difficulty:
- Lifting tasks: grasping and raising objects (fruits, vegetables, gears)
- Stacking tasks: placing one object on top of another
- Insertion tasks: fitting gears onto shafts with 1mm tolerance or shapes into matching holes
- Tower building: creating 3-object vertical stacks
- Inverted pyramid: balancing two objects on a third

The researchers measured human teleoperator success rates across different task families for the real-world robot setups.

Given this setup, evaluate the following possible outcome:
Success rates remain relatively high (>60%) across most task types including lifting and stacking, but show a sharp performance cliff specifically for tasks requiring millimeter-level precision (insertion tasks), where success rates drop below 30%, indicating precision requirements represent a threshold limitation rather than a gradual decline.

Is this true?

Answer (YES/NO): NO